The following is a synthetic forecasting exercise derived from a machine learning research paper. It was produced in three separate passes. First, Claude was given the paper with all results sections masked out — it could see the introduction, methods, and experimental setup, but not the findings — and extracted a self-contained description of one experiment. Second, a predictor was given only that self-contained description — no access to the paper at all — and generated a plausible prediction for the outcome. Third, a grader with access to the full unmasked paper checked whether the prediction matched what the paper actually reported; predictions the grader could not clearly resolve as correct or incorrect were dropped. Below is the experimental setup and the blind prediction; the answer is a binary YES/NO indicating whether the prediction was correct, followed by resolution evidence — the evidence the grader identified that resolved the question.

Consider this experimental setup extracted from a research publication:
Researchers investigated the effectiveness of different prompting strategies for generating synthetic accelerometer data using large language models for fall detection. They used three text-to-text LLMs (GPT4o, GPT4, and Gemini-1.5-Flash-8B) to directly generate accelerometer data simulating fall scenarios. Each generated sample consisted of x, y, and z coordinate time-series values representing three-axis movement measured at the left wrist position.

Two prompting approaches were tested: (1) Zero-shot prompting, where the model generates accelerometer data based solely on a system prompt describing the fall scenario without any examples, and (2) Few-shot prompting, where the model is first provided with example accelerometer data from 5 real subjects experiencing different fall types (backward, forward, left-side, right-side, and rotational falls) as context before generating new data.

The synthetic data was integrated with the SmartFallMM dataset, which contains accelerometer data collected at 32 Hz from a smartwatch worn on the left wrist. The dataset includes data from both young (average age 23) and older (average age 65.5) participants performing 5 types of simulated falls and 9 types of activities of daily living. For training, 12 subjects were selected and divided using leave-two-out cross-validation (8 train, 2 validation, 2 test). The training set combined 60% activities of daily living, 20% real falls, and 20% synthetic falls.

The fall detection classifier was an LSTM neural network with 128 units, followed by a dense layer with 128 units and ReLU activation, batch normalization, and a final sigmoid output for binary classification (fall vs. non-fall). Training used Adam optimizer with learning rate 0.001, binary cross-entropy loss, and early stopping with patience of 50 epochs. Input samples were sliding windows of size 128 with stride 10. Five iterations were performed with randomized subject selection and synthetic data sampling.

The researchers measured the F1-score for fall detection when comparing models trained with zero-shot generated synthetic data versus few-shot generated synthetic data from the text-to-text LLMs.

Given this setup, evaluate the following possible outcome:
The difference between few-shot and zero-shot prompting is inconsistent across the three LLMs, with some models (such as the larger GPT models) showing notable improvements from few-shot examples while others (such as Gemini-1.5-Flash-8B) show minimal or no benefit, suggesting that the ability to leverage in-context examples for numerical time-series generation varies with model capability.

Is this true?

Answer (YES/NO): NO